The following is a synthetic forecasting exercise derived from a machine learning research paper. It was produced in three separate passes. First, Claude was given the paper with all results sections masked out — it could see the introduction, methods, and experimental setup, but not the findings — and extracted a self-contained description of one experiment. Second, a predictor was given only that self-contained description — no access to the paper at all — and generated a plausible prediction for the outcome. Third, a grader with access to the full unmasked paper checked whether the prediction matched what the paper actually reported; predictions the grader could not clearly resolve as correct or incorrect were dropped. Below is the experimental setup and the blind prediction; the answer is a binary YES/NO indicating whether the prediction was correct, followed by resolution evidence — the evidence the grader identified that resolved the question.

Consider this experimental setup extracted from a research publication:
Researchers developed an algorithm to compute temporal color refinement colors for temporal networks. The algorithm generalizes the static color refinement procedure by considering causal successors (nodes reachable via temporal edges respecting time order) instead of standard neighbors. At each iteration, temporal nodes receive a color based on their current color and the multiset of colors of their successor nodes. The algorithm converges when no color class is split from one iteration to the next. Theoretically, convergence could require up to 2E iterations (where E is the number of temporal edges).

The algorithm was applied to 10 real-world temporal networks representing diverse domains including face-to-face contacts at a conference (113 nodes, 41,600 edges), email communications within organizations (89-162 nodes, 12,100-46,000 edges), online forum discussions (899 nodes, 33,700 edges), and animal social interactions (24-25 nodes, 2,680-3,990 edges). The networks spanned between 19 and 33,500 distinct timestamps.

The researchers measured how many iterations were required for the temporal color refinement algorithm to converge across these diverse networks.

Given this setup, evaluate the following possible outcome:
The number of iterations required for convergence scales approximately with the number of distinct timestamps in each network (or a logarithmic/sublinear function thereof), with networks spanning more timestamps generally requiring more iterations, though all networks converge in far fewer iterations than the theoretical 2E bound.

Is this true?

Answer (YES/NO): NO